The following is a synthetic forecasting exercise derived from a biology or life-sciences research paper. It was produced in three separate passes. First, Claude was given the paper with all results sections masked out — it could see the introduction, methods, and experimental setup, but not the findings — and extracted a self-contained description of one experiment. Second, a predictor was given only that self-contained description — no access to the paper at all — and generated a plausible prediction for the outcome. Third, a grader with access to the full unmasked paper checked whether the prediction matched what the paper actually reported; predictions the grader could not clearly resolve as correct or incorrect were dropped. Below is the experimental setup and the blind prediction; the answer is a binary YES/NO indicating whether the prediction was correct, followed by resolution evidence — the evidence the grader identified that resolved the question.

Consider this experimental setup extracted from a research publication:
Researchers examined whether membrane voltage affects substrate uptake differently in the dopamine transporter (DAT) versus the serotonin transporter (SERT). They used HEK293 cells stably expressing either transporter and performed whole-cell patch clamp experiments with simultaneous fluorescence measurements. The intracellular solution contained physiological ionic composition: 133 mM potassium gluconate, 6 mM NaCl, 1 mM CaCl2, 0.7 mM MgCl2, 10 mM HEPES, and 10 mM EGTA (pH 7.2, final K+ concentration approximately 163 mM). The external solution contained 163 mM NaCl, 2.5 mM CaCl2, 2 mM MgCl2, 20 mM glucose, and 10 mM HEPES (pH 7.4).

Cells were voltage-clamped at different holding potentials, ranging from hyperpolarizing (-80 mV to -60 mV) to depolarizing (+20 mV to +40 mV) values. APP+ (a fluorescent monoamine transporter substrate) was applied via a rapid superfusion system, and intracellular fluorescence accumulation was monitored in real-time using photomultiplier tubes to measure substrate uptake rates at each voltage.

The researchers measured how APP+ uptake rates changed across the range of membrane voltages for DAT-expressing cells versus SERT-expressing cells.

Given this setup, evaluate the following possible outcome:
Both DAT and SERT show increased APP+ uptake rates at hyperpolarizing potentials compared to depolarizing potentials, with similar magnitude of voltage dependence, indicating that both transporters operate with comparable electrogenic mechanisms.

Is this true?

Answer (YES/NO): NO